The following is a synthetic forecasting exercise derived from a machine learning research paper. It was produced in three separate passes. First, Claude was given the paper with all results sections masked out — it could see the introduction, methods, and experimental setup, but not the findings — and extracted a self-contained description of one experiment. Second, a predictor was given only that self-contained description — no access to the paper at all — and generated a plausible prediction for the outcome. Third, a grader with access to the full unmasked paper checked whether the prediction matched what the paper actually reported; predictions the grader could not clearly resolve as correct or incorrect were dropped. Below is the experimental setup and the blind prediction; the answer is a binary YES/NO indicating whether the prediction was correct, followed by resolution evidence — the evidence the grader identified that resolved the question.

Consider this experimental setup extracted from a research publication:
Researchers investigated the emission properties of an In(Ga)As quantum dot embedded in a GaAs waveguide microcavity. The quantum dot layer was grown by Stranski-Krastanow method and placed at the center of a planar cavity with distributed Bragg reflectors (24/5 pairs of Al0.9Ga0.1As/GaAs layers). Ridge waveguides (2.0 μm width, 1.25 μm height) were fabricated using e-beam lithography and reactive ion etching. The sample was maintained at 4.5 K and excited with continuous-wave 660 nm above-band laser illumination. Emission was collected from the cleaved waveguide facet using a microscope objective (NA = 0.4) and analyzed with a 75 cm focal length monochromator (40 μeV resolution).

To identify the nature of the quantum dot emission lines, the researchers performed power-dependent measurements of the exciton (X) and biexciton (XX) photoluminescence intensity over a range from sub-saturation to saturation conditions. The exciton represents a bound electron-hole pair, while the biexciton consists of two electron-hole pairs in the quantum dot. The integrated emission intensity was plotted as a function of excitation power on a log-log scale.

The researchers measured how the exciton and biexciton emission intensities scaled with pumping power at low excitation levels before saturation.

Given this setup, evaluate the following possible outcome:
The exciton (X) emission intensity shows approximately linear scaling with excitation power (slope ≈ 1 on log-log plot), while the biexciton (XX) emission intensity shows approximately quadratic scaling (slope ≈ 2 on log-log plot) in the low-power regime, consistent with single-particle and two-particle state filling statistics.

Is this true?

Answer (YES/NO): YES